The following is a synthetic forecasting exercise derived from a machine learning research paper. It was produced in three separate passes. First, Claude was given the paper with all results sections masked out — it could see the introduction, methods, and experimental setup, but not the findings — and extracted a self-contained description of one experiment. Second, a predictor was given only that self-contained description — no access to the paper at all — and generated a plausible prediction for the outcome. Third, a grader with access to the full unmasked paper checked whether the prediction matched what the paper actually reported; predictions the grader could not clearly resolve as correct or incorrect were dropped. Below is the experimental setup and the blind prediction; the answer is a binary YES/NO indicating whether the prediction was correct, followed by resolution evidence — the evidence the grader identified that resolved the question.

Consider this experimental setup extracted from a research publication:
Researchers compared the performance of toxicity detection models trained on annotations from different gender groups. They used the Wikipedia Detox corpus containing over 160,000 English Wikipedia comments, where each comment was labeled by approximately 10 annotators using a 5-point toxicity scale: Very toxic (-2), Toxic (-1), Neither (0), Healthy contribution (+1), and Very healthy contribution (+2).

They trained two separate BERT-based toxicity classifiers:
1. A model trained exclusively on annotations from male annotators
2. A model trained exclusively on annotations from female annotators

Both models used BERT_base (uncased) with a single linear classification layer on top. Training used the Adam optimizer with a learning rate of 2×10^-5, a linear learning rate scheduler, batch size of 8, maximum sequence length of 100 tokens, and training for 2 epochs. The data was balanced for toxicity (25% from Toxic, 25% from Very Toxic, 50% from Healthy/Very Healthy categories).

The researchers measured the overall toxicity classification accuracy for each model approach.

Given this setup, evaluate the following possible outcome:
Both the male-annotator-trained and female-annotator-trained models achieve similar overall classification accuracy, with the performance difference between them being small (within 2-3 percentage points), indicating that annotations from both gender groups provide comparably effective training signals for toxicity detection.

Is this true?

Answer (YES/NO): NO